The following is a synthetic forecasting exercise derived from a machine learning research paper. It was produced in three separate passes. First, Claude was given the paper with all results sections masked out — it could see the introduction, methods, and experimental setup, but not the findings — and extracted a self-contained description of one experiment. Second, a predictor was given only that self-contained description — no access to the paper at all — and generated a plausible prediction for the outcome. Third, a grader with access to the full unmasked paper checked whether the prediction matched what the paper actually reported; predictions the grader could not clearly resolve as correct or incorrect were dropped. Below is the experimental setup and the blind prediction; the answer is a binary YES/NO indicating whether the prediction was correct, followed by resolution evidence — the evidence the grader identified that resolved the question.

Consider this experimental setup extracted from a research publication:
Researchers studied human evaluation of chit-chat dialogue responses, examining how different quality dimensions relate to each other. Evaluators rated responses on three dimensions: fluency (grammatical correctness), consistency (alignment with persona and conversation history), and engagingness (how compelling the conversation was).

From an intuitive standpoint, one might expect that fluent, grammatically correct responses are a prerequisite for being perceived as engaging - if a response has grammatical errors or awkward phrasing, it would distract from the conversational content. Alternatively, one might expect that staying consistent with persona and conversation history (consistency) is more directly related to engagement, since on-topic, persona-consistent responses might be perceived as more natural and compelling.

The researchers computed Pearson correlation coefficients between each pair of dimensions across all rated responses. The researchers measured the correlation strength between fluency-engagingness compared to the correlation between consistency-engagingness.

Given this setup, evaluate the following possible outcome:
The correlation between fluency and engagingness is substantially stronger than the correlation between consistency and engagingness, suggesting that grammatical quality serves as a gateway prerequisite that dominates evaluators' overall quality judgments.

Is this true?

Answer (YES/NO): NO